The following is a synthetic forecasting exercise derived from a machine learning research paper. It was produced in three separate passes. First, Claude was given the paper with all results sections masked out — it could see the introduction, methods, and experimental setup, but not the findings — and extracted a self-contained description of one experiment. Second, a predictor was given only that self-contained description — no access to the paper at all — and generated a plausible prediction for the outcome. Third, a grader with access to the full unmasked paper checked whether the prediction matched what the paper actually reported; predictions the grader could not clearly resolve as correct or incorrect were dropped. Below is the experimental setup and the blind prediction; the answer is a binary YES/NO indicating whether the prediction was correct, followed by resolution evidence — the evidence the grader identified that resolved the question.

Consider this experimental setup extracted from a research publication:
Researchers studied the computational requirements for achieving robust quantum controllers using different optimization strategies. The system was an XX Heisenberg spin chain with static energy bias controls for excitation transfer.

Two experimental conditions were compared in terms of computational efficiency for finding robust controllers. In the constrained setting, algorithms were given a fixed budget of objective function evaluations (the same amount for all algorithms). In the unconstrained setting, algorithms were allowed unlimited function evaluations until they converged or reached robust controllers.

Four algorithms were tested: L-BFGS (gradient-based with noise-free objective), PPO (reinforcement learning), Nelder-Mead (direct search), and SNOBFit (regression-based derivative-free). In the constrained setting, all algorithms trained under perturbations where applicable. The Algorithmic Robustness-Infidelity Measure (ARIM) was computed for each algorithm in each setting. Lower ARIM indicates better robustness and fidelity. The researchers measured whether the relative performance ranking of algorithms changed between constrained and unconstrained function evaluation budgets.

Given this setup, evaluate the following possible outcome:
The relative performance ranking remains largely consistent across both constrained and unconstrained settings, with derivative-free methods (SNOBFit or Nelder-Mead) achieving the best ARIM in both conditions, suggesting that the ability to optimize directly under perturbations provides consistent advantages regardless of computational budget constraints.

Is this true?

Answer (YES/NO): NO